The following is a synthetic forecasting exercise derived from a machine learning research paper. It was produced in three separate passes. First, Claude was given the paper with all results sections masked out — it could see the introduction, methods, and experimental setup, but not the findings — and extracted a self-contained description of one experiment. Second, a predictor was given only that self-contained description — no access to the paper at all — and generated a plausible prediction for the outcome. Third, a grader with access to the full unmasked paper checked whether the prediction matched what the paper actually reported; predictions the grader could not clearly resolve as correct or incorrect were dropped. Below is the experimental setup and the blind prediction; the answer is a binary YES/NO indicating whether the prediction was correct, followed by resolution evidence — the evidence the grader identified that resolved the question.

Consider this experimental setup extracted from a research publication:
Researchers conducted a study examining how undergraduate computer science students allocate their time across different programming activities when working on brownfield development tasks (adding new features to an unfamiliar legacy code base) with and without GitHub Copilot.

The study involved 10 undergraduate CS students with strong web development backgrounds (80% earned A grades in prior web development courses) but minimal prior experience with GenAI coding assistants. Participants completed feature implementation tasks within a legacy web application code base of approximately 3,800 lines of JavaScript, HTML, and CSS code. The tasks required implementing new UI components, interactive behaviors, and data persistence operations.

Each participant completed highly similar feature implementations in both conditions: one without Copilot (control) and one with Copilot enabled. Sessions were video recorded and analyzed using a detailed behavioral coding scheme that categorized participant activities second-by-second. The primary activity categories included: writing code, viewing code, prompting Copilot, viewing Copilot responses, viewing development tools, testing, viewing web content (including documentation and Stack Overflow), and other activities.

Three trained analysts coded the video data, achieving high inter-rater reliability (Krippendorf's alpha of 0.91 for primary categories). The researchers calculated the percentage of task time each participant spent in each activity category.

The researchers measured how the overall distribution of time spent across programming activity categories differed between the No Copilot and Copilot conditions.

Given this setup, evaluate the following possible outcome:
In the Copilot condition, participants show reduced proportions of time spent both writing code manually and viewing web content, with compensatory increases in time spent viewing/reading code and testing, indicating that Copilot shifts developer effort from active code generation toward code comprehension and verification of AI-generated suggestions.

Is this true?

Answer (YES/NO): NO